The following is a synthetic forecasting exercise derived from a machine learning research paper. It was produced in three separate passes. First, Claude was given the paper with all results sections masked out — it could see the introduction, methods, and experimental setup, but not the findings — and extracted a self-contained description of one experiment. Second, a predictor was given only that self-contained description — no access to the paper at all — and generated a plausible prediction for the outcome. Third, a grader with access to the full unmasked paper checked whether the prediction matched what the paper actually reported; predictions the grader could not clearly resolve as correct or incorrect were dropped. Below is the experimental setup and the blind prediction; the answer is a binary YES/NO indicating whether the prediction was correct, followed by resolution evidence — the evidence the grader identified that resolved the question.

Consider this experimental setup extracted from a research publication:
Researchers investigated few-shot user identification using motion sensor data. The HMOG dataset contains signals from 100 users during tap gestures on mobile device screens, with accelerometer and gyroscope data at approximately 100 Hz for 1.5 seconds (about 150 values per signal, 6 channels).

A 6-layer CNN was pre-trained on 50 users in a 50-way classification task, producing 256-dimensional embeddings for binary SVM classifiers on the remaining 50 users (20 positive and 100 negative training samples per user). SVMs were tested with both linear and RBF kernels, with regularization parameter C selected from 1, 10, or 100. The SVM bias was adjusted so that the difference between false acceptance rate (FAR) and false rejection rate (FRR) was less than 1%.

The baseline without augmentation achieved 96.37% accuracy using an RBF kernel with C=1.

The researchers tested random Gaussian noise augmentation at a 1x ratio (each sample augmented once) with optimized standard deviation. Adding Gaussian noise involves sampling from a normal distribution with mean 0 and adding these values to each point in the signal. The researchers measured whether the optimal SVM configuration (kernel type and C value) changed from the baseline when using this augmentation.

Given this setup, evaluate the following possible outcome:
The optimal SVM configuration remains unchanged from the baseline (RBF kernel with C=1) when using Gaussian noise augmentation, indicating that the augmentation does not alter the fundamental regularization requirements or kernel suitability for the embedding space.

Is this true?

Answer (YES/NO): NO